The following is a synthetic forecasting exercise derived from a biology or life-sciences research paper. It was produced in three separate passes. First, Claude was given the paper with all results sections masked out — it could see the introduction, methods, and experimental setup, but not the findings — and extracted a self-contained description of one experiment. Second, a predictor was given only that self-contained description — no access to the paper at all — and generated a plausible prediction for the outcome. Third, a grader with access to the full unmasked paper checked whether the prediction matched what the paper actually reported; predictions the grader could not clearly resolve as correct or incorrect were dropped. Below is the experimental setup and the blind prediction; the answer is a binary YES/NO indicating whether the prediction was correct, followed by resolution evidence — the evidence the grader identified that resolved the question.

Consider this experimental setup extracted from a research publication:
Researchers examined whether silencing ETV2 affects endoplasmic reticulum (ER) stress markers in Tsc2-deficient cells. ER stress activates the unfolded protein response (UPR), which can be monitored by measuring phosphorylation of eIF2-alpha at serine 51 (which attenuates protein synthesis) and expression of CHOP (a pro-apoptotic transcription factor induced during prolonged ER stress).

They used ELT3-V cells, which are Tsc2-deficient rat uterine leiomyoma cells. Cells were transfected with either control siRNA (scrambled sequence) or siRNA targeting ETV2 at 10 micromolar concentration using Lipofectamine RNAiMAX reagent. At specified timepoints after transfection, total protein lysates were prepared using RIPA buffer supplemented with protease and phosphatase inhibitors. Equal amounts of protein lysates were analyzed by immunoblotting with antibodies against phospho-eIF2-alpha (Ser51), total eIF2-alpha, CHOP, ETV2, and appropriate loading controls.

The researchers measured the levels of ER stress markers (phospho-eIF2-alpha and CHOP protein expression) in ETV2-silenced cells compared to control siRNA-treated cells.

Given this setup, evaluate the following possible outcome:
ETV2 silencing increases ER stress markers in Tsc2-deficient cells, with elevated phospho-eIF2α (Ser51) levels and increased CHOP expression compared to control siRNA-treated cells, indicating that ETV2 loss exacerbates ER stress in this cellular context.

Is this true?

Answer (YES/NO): YES